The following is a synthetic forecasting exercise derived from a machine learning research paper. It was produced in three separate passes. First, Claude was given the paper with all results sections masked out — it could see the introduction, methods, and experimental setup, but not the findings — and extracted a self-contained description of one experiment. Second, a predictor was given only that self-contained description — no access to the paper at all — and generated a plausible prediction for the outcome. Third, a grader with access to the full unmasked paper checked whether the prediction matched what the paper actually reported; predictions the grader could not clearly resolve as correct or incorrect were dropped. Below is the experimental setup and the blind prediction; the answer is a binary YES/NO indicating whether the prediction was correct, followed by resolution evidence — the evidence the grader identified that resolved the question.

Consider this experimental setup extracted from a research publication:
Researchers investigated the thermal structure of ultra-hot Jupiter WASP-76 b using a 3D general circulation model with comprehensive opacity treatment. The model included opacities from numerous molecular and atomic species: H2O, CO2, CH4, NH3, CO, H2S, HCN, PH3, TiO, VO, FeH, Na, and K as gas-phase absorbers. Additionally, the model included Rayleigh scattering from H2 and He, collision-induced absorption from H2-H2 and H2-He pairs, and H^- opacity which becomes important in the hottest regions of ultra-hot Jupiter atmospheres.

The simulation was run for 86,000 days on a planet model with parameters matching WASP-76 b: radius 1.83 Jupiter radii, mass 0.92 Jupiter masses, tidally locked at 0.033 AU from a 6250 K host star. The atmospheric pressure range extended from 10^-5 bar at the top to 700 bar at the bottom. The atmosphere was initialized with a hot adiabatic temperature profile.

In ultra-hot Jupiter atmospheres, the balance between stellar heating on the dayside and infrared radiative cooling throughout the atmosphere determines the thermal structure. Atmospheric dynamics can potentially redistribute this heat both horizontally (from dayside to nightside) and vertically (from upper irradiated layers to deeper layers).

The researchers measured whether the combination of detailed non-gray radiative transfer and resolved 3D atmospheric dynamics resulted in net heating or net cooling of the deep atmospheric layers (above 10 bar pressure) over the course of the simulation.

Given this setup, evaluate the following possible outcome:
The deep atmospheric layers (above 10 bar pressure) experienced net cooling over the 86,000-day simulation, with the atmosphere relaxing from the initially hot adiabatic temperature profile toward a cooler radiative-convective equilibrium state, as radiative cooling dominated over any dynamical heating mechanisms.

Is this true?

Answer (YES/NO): YES